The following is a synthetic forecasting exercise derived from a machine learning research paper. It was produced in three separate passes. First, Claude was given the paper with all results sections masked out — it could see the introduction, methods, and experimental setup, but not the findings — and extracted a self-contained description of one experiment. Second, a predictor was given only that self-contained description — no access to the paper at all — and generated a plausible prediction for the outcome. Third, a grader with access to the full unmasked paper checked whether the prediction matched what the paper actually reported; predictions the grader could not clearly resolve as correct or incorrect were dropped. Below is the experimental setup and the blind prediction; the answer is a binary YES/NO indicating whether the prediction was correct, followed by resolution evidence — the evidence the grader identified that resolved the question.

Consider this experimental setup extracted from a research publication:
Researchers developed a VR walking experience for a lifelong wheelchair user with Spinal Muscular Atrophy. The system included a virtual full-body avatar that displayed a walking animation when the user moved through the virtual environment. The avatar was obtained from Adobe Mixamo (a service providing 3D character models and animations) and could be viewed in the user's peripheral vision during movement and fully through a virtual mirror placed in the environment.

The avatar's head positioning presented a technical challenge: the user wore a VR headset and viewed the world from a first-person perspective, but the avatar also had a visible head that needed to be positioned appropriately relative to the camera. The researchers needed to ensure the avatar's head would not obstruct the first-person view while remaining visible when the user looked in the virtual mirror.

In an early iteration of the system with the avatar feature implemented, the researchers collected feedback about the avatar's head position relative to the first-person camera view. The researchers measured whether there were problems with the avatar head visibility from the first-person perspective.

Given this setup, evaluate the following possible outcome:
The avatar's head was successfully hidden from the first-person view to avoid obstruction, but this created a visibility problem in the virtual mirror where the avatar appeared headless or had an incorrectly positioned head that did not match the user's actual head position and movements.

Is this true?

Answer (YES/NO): NO